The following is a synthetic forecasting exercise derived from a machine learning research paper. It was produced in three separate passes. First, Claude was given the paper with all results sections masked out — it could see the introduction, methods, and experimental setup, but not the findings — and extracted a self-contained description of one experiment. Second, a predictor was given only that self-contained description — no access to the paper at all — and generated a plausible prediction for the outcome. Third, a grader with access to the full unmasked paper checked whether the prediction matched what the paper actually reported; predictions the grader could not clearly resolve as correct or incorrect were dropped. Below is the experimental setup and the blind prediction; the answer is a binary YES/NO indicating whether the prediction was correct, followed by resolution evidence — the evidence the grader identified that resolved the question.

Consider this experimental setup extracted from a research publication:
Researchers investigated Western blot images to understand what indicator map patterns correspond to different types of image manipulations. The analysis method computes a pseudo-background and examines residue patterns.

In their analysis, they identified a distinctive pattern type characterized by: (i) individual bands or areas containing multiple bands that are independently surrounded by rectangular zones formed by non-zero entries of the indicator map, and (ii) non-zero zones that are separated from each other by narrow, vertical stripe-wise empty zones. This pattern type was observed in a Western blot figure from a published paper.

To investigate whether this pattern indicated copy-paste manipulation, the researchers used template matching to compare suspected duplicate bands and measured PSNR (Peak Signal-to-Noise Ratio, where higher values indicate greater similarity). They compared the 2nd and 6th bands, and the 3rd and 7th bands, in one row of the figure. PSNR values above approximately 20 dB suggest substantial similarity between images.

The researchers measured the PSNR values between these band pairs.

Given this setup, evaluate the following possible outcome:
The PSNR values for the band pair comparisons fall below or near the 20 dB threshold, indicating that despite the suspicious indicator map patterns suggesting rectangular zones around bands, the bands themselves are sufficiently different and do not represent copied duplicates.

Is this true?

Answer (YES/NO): NO